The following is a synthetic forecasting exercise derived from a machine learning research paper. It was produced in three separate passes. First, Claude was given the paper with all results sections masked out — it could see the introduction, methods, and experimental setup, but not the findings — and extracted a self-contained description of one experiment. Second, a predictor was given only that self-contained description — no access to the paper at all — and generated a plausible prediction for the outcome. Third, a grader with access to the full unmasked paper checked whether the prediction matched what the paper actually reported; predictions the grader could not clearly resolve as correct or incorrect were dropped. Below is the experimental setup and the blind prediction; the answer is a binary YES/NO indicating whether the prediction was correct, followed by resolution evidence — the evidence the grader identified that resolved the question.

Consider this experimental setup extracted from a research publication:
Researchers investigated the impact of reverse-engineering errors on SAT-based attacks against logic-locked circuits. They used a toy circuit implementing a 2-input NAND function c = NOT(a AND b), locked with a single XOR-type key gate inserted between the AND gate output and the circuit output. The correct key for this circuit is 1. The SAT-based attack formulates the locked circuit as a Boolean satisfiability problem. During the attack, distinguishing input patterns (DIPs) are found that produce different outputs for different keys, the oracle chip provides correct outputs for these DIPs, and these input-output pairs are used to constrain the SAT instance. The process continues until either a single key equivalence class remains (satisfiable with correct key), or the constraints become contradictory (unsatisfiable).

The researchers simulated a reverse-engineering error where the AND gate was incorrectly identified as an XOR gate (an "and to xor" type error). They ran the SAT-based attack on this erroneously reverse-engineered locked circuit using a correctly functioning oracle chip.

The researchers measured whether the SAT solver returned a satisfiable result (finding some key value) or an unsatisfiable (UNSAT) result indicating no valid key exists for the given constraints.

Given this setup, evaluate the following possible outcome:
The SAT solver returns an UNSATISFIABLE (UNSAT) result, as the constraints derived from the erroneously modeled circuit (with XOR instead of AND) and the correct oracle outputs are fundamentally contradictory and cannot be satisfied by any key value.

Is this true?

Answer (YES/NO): YES